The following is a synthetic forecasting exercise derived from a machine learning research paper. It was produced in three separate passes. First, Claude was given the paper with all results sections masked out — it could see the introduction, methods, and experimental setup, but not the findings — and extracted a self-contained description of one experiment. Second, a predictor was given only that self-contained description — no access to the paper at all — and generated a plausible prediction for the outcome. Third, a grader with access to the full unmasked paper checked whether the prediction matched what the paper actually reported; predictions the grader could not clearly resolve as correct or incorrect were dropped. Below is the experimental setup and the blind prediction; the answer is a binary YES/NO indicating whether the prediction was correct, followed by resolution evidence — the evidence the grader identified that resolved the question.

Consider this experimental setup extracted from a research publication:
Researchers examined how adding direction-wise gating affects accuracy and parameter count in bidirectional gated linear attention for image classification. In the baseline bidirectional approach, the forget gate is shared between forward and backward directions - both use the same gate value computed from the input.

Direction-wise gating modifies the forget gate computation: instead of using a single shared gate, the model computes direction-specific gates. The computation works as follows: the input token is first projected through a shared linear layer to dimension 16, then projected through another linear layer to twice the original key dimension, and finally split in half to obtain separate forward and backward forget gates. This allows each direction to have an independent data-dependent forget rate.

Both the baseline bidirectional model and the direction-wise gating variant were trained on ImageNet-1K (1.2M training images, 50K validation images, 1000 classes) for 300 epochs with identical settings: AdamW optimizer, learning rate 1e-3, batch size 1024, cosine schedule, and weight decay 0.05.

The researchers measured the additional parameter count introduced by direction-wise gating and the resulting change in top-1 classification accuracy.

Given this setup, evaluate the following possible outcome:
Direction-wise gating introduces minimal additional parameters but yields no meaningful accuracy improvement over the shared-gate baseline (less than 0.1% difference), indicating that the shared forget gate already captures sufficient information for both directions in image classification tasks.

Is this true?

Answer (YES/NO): NO